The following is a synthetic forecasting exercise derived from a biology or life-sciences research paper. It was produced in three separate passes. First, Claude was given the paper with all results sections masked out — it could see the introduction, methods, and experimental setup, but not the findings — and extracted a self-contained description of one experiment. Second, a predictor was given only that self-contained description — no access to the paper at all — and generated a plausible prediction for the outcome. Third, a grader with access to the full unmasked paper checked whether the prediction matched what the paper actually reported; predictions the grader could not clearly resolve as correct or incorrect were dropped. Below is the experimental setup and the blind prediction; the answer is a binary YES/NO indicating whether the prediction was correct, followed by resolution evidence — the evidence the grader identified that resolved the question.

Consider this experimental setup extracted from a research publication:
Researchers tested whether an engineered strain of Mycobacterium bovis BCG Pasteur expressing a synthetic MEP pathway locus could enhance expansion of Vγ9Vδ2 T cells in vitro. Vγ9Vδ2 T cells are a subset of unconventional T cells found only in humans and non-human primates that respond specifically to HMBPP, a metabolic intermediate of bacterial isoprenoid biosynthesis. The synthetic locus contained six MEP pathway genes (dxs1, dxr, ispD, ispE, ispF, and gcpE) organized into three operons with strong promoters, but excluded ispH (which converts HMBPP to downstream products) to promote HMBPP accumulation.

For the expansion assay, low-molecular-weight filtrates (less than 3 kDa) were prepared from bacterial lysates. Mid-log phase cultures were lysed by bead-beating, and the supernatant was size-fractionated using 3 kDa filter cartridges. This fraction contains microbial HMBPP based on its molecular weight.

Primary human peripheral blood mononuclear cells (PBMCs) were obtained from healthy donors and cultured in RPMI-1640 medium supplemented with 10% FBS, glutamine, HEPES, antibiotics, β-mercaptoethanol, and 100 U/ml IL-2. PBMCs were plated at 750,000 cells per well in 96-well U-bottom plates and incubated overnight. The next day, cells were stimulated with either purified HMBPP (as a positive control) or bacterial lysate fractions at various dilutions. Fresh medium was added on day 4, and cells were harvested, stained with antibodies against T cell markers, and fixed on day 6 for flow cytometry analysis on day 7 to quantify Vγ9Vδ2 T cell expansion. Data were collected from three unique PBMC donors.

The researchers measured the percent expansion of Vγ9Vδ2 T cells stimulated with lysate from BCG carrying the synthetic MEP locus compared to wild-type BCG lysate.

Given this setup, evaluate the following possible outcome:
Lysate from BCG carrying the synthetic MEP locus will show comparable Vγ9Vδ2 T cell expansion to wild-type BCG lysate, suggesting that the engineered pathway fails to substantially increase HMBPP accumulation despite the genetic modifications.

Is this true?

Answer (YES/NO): YES